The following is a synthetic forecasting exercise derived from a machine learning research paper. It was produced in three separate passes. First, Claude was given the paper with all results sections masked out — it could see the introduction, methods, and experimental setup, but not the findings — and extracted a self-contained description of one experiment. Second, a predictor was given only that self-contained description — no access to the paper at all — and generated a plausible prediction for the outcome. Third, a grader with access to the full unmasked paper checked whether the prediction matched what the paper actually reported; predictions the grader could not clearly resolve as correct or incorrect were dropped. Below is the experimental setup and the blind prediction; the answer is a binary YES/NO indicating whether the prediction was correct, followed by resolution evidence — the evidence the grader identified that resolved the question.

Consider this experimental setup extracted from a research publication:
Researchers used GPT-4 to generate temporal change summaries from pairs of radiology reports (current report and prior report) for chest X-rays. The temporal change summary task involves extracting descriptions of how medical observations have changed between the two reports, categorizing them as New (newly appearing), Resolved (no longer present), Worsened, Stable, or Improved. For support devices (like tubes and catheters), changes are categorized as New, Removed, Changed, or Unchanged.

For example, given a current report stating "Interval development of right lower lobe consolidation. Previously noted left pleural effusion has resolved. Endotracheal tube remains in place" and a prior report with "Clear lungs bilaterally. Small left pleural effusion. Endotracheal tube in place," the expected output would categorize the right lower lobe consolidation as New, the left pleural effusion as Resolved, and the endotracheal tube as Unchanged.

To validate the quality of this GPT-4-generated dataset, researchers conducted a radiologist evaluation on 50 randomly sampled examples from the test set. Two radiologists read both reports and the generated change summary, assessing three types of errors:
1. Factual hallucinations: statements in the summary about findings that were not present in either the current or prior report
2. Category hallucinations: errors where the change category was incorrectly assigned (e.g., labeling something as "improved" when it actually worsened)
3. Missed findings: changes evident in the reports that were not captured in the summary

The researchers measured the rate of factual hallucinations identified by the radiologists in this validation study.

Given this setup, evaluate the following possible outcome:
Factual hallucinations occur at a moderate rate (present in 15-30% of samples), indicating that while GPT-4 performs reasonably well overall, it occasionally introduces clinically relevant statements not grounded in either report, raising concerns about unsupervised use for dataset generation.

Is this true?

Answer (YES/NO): NO